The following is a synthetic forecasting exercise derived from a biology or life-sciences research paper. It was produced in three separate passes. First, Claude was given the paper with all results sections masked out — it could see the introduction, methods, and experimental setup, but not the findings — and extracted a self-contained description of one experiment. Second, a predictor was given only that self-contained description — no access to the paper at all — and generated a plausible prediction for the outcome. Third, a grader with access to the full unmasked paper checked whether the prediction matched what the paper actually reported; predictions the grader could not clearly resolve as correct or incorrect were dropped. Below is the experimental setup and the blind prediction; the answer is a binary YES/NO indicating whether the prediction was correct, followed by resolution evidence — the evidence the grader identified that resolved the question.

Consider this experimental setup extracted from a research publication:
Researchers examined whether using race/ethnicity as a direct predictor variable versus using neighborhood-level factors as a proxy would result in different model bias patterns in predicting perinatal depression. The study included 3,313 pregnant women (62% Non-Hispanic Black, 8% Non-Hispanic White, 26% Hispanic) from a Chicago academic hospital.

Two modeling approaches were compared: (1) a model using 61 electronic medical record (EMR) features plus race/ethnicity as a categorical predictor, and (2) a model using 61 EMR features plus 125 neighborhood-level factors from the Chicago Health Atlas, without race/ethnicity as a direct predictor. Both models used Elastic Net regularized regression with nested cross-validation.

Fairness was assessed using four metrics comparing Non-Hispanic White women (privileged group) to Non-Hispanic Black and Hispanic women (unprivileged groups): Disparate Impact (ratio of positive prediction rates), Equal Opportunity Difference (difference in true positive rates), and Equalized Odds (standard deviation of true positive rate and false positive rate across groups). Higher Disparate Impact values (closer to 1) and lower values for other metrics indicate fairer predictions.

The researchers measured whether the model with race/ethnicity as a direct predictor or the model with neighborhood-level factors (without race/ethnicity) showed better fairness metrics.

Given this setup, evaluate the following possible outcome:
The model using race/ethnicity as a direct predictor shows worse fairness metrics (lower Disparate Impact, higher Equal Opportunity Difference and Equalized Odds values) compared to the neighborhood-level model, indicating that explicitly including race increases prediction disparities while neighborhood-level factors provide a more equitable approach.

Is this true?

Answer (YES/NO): YES